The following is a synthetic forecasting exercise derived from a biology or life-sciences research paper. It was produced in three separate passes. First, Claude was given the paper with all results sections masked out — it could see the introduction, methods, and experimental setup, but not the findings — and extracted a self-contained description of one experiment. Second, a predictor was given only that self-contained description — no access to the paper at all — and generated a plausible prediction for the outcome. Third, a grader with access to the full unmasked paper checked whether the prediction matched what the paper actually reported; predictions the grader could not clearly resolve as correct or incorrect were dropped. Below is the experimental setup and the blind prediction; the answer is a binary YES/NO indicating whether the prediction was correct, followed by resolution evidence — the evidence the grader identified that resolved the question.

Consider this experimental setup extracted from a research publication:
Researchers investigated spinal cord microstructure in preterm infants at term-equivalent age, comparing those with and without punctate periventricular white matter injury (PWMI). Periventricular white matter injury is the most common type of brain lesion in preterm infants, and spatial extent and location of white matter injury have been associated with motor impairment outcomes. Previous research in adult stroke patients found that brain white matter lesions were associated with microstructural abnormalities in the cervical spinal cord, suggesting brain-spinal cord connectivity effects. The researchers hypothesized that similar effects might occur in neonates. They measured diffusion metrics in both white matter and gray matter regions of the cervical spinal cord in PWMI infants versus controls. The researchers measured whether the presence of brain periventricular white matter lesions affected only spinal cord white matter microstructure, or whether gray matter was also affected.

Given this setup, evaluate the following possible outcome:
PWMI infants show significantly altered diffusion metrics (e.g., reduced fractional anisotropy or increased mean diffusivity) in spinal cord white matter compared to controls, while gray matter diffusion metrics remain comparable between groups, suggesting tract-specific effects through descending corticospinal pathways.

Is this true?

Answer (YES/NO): NO